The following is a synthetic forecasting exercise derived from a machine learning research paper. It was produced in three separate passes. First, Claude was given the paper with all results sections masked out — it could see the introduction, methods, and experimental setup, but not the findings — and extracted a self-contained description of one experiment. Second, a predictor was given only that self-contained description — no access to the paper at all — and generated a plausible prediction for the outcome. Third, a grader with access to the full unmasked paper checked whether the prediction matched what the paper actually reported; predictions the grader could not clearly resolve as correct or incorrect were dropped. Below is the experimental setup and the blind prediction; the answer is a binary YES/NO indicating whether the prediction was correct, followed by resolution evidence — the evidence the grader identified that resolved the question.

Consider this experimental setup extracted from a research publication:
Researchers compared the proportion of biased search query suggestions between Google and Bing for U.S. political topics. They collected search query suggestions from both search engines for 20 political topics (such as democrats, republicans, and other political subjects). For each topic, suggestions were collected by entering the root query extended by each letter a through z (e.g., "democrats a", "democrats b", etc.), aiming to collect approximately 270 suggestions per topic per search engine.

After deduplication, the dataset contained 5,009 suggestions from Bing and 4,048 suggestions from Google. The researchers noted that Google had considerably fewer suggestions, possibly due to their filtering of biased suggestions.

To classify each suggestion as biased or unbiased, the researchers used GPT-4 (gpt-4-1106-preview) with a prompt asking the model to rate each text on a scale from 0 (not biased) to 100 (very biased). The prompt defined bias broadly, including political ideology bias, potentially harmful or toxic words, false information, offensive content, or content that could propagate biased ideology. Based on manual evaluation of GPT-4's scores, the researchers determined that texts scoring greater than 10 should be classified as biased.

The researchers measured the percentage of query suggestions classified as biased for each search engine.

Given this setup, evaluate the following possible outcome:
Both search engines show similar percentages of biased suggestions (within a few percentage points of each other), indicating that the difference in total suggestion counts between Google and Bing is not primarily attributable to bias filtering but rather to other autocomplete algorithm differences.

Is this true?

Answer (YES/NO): NO